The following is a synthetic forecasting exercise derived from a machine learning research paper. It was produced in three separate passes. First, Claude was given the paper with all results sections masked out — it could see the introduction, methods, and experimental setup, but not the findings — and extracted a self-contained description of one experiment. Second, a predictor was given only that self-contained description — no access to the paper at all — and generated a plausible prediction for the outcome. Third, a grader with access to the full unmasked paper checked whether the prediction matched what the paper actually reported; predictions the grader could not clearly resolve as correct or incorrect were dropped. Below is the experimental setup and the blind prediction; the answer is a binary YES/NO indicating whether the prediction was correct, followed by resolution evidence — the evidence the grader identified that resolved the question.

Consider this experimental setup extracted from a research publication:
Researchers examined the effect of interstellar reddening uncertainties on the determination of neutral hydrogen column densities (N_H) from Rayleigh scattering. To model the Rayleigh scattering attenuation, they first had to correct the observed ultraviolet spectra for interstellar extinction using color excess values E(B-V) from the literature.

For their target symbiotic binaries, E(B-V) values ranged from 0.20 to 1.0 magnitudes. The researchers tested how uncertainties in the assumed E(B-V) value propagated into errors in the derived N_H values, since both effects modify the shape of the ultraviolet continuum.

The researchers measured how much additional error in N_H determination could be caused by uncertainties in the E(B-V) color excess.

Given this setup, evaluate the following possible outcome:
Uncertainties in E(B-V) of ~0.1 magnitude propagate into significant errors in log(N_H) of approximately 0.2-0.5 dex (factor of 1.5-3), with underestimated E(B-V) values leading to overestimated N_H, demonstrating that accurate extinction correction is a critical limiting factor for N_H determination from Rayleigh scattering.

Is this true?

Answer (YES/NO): NO